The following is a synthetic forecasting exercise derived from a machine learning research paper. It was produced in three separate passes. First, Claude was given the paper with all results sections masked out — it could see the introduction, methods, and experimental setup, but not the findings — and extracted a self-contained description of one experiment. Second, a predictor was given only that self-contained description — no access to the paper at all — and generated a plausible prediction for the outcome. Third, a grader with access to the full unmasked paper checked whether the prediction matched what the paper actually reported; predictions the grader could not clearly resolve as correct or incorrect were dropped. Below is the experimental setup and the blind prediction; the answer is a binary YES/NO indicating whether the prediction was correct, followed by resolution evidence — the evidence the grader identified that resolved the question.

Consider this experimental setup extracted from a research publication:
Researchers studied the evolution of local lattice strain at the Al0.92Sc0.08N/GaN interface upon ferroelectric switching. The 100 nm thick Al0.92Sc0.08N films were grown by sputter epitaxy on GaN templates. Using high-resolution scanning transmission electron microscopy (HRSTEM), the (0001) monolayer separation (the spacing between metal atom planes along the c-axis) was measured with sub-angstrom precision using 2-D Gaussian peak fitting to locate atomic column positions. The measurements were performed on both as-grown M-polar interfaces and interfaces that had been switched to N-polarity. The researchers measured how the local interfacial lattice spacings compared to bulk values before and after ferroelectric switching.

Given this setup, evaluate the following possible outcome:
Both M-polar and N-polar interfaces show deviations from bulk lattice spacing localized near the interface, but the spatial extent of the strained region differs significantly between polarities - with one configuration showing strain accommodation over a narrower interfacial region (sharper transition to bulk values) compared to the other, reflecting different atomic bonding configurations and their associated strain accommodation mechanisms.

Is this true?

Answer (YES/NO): NO